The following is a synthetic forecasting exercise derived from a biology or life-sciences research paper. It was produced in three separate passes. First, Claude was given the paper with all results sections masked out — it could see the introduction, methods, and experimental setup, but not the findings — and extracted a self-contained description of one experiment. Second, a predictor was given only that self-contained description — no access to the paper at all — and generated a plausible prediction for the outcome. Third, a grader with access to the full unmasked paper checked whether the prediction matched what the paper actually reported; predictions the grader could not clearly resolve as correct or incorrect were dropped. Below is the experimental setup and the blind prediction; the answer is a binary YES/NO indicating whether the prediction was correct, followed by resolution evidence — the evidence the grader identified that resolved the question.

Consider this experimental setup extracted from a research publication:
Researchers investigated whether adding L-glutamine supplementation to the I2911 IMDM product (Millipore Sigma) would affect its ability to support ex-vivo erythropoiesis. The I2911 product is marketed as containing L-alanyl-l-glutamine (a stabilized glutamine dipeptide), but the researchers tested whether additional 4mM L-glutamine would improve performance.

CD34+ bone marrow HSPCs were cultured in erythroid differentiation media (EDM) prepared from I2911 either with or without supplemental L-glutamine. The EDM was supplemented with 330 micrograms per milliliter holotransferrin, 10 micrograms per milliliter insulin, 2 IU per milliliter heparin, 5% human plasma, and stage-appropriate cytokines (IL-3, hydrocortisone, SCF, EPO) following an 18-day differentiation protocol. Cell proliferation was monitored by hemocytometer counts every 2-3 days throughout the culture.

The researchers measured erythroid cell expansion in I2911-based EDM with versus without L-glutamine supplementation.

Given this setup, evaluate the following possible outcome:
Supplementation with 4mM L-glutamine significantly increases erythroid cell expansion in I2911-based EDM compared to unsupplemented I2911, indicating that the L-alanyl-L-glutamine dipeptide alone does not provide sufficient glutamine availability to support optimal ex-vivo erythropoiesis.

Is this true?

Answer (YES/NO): YES